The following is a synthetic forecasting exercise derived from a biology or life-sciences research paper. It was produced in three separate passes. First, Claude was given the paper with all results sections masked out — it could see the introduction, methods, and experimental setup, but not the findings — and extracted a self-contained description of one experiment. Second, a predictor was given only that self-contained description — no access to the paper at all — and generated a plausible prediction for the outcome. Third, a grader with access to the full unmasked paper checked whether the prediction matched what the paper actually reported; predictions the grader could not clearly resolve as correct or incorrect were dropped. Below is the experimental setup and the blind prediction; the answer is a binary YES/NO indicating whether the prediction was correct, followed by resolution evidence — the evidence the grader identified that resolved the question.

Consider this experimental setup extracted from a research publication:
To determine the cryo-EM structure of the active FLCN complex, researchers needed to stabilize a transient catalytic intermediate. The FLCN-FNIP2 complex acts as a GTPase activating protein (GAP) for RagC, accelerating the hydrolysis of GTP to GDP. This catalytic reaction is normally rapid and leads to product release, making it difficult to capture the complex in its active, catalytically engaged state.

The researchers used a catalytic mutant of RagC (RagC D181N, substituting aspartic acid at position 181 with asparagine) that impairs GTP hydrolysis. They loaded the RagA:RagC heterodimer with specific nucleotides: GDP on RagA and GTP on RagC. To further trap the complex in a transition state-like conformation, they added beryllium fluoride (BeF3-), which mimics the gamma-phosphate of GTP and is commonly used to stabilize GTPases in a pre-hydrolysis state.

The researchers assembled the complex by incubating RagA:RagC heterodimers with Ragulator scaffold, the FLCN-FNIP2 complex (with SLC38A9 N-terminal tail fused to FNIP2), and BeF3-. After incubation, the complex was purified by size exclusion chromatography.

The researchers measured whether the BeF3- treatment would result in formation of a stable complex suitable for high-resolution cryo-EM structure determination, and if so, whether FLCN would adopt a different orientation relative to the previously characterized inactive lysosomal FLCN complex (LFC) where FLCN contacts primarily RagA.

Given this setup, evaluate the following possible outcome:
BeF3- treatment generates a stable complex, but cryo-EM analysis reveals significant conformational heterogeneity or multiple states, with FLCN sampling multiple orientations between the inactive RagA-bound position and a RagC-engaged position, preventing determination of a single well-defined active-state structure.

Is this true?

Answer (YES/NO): NO